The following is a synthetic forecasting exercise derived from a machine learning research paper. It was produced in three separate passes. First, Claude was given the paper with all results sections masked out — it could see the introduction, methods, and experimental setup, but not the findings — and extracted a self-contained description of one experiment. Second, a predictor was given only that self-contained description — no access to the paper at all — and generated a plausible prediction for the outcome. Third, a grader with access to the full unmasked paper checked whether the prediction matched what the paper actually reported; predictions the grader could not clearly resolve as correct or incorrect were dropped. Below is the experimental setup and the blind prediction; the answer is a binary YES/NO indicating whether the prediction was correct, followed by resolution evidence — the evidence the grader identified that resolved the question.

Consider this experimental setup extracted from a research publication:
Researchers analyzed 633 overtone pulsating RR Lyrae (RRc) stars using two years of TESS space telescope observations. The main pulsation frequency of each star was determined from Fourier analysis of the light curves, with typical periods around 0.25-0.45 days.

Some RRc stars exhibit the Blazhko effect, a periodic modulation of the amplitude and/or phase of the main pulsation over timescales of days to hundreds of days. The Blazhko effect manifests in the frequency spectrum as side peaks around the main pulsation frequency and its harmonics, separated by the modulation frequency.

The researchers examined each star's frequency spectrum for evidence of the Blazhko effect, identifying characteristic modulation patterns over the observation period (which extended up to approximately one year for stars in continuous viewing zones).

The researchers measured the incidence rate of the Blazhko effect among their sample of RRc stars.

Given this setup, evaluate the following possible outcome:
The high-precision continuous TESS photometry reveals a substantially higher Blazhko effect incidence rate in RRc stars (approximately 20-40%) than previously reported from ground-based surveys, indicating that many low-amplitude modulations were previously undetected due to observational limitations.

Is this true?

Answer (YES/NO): NO